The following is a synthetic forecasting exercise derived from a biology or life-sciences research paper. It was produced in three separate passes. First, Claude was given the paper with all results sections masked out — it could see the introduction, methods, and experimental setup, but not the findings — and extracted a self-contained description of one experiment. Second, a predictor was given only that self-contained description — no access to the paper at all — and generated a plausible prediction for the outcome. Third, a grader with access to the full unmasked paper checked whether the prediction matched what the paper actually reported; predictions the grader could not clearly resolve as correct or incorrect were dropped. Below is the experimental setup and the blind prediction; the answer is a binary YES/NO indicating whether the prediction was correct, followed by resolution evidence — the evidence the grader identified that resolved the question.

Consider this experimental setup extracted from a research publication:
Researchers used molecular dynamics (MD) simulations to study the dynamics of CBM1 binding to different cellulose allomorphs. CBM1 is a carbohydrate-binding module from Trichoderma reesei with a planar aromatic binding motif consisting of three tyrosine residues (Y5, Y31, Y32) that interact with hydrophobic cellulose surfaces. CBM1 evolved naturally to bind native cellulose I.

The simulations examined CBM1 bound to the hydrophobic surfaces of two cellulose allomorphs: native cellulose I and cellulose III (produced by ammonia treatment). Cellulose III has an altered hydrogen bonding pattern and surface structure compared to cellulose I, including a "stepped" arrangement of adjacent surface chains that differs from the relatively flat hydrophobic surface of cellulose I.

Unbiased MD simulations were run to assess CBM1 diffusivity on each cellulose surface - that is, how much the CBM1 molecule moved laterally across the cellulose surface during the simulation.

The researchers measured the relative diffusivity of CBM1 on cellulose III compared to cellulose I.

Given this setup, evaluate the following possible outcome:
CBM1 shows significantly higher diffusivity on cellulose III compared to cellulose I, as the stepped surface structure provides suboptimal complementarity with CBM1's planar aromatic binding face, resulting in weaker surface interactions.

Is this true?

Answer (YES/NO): YES